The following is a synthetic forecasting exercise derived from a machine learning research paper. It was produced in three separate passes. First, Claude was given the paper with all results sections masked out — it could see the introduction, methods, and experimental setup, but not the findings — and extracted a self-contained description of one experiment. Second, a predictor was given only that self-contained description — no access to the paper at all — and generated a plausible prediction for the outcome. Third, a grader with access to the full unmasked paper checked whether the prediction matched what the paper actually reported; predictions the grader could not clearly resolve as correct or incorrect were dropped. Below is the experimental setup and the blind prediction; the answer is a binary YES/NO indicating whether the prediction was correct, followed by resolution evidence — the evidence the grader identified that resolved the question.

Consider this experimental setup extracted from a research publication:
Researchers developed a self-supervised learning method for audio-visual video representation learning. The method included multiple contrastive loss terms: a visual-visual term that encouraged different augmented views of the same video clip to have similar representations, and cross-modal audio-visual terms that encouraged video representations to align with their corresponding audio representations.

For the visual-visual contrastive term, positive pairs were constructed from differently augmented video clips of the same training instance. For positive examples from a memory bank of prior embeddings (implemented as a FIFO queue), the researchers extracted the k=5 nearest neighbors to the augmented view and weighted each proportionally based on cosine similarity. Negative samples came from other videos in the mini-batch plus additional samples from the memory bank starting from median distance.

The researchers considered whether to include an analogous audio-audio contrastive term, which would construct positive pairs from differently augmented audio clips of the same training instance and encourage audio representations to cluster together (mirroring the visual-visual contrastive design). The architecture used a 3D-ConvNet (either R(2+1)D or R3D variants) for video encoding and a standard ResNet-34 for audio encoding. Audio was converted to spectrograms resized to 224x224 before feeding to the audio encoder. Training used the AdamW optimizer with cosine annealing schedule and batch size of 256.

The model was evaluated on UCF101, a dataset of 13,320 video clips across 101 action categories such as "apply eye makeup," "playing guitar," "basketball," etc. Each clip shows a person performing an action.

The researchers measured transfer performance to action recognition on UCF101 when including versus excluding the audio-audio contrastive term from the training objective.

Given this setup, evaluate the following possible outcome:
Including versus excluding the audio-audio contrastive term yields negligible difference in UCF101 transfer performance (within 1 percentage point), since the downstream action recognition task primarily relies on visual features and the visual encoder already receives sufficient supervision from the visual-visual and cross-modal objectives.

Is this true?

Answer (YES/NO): NO